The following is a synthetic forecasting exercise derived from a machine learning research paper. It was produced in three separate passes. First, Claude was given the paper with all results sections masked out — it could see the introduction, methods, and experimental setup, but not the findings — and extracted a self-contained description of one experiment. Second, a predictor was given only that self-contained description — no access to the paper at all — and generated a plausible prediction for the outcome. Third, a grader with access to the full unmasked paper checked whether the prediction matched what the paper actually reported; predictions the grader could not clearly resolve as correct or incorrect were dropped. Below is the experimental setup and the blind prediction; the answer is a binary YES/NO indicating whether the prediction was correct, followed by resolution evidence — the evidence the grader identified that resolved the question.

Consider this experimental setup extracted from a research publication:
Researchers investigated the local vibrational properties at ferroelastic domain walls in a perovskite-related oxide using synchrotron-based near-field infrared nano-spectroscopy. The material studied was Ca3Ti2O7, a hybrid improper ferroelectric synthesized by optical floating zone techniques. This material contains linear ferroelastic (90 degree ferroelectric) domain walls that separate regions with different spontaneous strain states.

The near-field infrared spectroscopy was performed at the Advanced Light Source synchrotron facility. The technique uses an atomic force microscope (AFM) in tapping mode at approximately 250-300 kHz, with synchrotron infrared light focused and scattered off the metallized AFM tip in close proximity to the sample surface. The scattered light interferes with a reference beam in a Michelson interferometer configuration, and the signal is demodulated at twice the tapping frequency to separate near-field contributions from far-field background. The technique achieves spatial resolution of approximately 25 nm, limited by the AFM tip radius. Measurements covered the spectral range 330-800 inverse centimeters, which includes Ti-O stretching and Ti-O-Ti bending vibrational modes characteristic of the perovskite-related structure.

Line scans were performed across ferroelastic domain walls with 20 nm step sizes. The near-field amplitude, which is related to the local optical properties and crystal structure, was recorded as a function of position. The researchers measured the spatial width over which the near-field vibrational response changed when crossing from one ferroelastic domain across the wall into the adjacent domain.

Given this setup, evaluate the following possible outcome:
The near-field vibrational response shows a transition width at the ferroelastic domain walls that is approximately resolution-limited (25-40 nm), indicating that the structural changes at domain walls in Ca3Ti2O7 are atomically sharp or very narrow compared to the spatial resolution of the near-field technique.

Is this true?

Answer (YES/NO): NO